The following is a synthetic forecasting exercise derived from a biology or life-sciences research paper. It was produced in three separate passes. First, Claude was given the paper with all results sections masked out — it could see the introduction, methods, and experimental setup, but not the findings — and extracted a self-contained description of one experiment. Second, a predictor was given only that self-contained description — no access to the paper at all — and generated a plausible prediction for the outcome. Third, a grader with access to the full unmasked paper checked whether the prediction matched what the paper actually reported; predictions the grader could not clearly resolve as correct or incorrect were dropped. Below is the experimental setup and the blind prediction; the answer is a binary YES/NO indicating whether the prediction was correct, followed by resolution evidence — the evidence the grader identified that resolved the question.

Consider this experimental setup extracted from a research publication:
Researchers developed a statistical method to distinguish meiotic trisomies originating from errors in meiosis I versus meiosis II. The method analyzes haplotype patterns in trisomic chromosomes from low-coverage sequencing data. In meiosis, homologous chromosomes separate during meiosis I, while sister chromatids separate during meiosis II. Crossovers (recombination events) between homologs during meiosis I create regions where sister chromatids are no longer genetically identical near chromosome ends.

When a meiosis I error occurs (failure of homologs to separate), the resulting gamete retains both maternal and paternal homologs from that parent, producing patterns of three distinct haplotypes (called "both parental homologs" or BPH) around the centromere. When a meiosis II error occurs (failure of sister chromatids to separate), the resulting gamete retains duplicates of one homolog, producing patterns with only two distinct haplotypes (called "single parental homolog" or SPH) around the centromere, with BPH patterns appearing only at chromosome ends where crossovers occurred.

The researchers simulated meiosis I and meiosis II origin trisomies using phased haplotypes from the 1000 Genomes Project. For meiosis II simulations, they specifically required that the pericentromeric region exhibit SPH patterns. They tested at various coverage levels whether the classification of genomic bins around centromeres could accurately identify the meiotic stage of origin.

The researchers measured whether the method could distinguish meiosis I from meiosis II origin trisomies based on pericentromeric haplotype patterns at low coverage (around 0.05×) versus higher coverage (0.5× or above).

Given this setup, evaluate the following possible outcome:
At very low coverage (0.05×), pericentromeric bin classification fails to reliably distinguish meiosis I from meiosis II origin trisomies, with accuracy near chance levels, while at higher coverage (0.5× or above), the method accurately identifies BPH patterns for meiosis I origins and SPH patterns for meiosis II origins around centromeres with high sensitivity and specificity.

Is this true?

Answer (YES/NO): NO